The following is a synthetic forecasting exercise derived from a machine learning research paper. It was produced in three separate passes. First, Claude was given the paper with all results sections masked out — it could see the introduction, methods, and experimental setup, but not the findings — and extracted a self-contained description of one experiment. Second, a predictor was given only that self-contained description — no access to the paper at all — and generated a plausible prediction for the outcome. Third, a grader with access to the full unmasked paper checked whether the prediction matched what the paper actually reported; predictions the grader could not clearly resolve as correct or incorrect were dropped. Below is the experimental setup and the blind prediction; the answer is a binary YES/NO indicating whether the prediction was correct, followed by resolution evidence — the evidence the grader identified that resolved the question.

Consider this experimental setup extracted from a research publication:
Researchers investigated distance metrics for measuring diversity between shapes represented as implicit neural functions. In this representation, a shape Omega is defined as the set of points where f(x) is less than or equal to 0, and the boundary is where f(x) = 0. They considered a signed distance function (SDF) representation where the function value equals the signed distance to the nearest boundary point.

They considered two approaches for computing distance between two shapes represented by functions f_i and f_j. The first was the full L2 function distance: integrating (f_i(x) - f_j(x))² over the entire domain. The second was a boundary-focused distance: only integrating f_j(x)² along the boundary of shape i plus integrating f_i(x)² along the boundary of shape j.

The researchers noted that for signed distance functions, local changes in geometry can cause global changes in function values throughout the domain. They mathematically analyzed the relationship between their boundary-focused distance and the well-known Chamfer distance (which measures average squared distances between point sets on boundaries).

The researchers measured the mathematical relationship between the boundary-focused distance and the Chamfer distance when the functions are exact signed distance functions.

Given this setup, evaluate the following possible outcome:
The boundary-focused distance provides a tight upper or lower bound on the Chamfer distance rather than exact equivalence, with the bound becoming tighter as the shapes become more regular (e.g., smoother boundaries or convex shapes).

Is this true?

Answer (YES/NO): NO